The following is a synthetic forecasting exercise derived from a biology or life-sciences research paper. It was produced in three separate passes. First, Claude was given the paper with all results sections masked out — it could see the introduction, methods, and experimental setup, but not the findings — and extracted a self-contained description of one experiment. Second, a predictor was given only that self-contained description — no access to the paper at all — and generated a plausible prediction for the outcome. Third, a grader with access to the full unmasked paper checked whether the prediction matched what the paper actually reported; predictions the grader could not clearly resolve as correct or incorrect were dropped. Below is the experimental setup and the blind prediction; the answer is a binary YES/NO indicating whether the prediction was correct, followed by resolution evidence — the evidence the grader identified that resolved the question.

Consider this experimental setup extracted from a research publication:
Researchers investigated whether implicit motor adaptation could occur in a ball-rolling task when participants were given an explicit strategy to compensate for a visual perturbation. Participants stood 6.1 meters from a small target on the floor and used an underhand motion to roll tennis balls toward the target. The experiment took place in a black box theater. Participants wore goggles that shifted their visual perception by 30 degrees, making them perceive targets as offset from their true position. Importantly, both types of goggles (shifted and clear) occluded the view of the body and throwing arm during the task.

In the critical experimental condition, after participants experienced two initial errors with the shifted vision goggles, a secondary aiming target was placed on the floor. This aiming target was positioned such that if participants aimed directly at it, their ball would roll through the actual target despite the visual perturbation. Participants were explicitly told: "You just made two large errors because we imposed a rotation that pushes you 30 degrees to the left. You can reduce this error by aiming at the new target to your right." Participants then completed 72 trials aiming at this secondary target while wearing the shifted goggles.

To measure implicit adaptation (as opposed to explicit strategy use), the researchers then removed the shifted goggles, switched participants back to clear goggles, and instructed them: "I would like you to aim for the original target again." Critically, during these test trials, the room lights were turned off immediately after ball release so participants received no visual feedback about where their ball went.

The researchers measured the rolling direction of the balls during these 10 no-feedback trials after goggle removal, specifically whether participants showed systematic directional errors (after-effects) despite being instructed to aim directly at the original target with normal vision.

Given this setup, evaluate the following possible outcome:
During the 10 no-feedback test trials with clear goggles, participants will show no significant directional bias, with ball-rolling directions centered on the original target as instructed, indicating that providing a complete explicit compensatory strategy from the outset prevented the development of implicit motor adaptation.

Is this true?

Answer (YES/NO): NO